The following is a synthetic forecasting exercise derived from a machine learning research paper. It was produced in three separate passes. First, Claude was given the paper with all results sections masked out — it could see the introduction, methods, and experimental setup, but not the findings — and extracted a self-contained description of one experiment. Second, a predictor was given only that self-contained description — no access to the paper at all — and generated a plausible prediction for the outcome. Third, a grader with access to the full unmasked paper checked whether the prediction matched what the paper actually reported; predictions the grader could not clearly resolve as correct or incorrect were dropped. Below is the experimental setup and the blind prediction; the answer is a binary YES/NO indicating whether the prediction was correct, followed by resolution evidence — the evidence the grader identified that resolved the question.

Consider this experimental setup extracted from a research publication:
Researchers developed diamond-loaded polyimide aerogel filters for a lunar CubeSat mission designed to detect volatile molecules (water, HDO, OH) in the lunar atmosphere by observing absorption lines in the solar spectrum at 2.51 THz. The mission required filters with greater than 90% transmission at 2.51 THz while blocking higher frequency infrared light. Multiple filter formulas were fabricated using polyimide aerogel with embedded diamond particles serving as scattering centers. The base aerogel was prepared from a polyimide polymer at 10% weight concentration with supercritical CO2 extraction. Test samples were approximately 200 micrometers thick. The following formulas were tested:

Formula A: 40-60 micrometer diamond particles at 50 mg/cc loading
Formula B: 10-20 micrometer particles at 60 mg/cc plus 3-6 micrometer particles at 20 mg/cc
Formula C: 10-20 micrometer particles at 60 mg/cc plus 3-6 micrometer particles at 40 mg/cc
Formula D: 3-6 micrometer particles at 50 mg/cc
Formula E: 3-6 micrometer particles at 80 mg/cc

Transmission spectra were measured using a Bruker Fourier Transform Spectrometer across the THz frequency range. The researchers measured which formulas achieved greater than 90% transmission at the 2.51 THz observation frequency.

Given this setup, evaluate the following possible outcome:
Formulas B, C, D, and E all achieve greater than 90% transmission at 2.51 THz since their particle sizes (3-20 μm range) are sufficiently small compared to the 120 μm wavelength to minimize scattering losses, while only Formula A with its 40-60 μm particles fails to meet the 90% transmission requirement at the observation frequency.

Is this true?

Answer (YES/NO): NO